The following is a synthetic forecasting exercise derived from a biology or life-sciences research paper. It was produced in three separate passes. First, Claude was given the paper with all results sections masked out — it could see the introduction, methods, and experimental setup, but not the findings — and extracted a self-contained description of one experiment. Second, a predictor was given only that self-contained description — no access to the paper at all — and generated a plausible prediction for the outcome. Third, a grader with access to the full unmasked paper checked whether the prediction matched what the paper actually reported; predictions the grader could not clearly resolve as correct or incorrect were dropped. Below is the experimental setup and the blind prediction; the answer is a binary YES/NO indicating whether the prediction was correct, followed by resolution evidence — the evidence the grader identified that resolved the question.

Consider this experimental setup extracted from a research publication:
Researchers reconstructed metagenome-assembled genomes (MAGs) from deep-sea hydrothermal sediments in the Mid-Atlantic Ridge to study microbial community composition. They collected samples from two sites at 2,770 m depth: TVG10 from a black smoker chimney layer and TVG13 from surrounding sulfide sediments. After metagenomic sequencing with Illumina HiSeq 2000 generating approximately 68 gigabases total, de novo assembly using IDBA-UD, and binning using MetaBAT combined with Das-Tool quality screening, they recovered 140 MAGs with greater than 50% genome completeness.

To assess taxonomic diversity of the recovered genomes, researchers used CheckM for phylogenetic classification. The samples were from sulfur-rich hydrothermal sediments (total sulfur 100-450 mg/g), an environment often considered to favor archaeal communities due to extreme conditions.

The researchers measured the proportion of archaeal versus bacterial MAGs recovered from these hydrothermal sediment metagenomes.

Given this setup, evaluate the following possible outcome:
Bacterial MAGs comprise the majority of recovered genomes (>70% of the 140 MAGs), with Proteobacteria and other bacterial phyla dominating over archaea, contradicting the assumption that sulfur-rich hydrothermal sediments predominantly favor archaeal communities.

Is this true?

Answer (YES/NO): YES